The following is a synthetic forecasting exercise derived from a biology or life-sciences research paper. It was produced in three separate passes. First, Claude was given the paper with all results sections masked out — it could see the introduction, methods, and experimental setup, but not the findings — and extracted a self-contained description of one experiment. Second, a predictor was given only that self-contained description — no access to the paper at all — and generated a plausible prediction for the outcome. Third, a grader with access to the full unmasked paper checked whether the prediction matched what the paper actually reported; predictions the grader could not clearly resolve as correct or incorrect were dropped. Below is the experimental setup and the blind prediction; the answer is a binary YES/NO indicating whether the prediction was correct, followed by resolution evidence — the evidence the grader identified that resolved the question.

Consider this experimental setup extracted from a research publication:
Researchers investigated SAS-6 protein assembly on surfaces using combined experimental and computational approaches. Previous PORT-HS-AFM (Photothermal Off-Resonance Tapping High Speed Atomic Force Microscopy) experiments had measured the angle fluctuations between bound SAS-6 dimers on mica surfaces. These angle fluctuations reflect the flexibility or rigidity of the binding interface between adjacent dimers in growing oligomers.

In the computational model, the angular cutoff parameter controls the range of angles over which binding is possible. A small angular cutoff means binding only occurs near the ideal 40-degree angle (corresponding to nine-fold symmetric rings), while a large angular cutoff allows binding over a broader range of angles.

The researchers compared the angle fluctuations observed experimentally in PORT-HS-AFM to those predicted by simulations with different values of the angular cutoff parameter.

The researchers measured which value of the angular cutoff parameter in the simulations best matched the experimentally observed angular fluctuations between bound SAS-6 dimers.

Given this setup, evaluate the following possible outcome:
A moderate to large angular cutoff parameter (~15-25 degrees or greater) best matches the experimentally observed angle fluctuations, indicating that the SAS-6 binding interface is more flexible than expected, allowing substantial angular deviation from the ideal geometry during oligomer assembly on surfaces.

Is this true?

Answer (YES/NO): NO